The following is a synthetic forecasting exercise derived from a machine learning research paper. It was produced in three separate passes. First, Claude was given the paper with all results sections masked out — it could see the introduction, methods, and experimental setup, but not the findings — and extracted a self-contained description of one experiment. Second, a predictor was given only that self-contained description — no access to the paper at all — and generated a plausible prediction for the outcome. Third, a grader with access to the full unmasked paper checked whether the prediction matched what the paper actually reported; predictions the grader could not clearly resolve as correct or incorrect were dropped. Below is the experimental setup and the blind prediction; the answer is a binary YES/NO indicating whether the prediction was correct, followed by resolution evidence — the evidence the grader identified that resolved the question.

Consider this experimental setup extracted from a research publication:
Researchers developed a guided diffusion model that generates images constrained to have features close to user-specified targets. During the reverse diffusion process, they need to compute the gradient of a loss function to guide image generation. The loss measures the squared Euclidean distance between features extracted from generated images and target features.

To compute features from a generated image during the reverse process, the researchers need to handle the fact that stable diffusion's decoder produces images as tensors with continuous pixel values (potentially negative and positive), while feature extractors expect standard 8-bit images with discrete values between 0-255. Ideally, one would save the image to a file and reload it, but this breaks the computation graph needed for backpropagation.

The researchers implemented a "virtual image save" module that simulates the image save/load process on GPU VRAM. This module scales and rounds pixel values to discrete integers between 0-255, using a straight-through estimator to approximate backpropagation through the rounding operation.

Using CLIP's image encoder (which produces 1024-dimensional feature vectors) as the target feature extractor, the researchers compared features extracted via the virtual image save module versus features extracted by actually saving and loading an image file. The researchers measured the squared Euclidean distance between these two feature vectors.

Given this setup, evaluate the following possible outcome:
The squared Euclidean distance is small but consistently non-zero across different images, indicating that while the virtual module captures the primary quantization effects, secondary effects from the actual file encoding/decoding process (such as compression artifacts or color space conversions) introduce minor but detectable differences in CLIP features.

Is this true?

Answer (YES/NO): NO